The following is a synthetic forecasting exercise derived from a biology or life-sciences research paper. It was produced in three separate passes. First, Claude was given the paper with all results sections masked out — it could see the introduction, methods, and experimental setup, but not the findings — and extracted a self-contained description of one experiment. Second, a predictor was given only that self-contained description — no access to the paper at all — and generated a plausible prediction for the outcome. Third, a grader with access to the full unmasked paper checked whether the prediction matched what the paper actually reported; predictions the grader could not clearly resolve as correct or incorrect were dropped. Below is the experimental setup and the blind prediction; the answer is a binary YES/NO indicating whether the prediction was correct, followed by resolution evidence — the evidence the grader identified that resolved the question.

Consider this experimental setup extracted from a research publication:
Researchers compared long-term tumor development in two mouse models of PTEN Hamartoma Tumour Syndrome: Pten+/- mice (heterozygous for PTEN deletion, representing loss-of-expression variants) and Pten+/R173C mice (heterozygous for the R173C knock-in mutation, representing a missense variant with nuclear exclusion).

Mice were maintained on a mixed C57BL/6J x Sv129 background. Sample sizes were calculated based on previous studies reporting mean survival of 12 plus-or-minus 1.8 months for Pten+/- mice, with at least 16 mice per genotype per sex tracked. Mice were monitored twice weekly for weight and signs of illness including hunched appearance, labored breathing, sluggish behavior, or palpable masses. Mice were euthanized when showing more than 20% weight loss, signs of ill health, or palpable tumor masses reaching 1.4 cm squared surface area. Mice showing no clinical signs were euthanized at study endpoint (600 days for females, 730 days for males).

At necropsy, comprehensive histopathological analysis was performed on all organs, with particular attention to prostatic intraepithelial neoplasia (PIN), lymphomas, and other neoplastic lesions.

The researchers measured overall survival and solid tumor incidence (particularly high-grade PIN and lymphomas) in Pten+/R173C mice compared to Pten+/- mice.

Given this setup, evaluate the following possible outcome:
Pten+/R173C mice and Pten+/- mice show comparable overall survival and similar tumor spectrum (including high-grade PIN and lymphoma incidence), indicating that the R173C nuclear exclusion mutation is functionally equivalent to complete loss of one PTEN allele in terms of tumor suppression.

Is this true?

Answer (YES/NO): NO